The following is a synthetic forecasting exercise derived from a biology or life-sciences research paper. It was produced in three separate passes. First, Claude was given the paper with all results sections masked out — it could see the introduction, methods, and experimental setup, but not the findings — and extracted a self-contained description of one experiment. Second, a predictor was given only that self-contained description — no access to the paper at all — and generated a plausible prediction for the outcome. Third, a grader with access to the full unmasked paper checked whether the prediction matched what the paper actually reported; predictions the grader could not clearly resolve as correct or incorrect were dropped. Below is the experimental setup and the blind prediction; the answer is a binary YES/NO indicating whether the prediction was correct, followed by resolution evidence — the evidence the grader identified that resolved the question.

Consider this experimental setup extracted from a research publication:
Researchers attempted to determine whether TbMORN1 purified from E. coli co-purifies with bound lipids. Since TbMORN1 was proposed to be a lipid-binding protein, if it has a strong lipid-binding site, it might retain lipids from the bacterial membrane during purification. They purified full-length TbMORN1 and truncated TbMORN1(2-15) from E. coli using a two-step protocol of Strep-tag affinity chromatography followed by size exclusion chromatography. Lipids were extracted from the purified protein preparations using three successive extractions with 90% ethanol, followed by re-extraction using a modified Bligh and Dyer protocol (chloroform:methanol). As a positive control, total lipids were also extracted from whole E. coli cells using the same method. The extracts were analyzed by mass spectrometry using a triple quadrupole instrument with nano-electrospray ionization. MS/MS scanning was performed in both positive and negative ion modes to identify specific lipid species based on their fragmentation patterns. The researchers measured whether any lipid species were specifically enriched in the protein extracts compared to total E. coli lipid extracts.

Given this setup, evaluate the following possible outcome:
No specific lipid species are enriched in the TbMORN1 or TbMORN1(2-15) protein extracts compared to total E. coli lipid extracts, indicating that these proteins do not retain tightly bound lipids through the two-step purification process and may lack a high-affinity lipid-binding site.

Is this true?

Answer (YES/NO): NO